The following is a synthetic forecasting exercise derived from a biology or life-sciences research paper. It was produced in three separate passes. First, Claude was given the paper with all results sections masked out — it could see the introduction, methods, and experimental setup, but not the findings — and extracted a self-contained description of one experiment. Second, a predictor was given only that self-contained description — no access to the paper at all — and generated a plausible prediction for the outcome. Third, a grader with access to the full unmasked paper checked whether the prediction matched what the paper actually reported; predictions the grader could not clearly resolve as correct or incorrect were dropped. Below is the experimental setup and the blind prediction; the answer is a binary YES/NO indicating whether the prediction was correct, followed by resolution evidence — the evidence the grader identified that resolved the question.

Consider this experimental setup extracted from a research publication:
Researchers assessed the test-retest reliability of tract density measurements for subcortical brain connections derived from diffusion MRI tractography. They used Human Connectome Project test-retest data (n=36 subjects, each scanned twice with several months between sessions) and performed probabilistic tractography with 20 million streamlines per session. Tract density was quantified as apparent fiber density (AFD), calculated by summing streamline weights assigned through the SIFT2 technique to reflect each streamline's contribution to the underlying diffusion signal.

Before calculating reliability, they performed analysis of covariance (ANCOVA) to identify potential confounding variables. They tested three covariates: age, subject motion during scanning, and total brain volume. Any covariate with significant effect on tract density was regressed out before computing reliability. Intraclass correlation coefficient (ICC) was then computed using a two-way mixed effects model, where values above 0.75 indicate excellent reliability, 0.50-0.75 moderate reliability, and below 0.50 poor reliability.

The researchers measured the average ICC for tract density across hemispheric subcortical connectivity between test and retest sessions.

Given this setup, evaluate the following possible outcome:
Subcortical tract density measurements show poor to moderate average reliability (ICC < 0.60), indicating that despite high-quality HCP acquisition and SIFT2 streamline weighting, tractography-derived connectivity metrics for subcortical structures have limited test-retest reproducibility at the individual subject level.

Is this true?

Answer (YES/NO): YES